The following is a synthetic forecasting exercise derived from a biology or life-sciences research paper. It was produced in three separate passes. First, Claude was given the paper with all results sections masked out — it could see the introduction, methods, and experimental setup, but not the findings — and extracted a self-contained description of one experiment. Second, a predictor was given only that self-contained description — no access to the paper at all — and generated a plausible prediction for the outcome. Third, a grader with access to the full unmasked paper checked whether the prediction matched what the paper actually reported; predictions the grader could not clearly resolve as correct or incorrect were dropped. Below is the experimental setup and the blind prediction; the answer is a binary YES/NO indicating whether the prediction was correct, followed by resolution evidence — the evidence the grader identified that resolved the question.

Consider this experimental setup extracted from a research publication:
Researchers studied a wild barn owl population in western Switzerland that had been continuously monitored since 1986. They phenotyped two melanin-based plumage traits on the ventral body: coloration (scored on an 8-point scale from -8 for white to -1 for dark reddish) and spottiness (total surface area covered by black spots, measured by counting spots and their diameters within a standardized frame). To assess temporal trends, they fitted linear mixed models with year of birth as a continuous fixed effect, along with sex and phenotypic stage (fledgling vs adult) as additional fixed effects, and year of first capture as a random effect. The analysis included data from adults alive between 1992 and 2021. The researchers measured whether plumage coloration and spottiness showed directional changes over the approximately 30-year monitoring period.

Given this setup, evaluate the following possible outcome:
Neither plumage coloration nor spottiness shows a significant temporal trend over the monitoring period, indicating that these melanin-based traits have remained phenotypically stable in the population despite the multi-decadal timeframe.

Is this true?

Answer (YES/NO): NO